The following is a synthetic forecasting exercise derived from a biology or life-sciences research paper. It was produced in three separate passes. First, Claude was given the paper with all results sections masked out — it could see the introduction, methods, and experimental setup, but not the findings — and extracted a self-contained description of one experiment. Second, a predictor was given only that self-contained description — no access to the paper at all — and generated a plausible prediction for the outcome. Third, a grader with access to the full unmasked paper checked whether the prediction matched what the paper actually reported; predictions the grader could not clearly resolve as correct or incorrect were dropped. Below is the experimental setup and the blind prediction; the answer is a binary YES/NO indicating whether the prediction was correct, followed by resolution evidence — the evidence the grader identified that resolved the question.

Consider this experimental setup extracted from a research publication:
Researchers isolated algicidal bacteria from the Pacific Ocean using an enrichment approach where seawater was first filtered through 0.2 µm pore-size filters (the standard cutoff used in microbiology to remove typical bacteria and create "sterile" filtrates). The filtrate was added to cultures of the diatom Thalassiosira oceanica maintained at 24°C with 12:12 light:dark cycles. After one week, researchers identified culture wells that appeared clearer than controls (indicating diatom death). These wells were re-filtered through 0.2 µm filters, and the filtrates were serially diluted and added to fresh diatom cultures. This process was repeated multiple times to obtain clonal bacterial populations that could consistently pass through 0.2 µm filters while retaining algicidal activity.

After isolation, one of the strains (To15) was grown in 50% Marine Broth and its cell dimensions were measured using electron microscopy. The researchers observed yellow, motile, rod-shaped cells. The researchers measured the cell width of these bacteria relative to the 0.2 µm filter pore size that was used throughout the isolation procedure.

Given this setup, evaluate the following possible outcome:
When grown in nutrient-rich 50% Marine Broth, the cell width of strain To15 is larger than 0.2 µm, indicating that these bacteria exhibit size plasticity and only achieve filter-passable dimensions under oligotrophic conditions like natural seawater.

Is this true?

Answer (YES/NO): NO